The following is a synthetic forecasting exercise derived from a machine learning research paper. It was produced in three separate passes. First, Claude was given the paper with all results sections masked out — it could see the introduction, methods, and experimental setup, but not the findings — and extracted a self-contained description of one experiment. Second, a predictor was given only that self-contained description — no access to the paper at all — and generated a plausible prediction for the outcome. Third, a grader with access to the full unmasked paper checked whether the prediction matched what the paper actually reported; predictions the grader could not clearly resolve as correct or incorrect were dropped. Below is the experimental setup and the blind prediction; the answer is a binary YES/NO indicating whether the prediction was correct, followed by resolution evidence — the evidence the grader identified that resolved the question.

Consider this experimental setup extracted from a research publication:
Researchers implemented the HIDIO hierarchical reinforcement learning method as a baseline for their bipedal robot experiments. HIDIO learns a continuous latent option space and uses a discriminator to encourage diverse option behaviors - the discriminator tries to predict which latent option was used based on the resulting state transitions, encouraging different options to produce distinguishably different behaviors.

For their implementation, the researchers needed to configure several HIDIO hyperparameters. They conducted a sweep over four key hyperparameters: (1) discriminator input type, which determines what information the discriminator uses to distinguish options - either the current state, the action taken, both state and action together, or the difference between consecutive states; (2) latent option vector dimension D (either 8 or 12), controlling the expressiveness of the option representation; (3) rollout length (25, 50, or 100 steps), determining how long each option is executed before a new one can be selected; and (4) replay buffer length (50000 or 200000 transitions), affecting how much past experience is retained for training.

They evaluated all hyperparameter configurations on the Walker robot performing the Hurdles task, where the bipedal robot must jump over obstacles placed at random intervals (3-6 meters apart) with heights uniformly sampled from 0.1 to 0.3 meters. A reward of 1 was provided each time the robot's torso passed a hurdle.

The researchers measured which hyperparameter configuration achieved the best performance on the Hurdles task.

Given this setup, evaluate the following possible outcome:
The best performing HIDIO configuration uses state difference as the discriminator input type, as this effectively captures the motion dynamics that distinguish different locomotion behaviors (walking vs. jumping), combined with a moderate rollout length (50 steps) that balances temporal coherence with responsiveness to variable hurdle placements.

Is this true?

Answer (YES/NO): NO